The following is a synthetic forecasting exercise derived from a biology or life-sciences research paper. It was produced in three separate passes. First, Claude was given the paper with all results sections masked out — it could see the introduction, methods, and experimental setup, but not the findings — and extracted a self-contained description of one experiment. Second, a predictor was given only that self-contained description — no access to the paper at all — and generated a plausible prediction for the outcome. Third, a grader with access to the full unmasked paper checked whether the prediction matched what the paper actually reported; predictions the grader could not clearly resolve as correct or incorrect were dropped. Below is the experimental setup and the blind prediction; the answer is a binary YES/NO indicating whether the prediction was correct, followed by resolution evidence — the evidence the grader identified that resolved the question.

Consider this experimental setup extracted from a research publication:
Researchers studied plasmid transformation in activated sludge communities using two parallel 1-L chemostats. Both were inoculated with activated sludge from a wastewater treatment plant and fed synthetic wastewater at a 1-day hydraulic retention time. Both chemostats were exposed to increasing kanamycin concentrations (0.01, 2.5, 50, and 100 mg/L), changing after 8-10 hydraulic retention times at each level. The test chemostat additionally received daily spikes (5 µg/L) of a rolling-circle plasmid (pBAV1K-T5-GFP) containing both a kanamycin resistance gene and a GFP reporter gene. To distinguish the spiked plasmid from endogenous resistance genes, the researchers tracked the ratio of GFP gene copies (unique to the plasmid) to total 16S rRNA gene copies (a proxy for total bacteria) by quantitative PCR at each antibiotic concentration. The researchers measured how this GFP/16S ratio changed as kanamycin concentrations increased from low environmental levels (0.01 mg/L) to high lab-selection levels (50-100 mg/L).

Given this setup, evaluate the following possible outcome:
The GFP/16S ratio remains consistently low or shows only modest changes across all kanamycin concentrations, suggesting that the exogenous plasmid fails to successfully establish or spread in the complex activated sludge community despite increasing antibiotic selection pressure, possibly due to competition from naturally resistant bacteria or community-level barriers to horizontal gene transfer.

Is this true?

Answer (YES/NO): NO